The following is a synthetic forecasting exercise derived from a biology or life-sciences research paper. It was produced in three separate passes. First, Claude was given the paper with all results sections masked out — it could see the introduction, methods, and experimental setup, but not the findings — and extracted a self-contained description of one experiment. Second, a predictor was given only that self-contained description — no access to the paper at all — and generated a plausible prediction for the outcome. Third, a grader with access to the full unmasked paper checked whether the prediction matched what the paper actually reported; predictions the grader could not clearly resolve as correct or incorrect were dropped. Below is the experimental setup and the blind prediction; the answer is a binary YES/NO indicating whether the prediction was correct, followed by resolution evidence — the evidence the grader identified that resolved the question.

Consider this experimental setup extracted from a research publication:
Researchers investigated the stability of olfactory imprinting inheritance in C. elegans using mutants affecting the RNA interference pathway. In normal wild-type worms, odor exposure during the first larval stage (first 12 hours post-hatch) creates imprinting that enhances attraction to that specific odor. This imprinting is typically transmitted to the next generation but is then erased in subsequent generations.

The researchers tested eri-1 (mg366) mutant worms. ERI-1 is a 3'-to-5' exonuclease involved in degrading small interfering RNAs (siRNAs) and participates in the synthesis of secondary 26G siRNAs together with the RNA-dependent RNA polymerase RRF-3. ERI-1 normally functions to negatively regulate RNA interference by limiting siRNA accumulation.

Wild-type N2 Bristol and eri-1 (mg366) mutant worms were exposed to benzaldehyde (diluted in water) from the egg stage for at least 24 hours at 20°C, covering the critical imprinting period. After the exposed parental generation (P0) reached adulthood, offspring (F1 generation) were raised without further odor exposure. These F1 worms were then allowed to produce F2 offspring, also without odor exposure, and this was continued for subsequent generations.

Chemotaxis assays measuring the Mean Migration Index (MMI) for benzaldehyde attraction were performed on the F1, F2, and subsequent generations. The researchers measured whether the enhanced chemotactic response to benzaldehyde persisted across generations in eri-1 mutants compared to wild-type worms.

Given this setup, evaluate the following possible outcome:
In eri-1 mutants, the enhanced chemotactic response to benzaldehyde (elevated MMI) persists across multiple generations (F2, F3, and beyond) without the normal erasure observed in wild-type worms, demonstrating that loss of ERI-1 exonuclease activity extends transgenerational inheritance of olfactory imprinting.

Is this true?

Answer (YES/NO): YES